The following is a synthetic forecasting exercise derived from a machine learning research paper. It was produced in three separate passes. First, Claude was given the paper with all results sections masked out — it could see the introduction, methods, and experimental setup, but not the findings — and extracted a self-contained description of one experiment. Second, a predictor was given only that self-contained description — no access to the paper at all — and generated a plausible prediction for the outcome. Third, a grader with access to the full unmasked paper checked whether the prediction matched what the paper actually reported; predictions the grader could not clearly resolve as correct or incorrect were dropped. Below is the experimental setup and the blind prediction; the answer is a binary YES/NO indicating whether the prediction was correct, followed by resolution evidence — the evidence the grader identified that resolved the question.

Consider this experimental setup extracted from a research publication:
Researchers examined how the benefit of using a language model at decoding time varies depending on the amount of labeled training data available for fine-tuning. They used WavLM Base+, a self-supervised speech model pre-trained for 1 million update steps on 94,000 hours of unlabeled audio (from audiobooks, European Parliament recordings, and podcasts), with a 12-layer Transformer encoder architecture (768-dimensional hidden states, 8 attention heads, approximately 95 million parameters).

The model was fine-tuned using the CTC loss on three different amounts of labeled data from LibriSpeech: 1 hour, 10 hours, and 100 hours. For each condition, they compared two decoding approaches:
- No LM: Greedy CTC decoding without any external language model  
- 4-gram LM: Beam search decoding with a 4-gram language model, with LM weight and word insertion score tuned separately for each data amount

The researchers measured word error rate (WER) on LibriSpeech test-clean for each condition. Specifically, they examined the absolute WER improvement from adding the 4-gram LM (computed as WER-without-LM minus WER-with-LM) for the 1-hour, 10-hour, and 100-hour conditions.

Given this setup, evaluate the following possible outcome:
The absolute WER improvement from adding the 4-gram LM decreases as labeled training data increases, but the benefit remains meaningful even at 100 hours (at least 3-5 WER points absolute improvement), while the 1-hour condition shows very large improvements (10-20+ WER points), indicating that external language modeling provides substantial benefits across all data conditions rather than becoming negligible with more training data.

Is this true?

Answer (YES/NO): NO